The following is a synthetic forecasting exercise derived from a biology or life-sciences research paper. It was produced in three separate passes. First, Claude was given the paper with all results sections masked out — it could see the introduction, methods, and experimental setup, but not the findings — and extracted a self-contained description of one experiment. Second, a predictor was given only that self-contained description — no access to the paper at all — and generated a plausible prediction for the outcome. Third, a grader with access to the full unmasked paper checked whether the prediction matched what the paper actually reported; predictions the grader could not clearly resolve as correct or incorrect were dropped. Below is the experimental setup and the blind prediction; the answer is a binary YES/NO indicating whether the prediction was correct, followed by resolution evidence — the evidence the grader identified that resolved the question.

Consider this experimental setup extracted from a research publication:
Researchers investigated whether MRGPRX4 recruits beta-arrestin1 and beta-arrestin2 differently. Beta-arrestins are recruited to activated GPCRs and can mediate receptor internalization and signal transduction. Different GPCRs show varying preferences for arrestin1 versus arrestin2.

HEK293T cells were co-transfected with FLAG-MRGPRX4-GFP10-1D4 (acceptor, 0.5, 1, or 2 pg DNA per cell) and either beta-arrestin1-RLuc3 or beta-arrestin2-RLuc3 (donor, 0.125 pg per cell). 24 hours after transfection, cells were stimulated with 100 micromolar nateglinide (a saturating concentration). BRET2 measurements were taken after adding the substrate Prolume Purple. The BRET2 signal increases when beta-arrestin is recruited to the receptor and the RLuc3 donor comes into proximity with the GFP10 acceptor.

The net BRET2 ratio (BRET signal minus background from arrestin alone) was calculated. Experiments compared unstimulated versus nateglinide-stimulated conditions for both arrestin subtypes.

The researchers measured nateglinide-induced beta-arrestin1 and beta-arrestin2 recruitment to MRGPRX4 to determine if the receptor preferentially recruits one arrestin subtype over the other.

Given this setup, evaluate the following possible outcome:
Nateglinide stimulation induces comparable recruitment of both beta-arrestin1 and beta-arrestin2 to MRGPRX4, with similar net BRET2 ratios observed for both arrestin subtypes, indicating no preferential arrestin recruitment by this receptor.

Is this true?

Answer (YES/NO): NO